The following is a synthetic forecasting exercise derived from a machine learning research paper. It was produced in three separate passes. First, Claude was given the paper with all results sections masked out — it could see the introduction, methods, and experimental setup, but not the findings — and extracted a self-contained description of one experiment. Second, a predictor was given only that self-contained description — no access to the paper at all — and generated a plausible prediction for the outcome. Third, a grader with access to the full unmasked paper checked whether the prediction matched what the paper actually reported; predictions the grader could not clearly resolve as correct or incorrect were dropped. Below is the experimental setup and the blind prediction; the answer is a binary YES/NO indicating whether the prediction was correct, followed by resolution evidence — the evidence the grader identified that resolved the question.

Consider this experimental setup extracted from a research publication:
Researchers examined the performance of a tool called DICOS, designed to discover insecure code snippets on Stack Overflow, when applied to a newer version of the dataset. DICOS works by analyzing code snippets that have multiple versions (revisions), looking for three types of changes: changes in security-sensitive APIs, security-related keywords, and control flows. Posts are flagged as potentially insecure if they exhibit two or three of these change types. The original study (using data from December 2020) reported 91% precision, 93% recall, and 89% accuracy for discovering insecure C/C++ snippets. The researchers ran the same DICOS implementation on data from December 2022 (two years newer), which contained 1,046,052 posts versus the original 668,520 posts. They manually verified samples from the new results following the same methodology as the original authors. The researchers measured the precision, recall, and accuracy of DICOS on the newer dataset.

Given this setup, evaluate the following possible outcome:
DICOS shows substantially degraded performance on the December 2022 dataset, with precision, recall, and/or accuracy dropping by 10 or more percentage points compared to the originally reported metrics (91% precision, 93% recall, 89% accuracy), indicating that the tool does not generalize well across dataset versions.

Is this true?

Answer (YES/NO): YES